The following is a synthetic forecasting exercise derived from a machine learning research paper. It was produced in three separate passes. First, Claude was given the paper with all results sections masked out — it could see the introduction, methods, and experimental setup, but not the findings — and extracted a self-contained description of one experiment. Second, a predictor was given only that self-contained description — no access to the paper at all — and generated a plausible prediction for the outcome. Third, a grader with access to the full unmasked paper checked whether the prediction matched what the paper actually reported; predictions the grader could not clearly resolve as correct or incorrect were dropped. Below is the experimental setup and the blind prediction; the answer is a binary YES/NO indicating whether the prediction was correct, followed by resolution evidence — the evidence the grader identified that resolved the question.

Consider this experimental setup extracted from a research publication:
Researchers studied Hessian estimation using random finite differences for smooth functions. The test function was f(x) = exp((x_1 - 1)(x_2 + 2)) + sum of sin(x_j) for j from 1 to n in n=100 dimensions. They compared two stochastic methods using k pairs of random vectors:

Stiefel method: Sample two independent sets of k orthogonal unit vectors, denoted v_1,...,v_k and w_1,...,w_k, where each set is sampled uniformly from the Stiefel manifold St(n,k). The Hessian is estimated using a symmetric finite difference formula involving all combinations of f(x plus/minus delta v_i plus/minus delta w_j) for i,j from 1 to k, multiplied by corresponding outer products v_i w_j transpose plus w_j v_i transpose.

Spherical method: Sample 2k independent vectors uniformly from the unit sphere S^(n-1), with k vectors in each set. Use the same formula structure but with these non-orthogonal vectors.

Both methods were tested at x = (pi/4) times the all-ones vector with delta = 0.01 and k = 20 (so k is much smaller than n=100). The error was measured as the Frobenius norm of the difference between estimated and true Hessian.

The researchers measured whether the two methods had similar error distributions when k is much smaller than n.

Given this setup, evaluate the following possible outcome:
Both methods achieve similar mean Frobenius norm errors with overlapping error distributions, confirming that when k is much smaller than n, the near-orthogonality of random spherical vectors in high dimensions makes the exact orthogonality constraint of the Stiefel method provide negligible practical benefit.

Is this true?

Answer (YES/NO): YES